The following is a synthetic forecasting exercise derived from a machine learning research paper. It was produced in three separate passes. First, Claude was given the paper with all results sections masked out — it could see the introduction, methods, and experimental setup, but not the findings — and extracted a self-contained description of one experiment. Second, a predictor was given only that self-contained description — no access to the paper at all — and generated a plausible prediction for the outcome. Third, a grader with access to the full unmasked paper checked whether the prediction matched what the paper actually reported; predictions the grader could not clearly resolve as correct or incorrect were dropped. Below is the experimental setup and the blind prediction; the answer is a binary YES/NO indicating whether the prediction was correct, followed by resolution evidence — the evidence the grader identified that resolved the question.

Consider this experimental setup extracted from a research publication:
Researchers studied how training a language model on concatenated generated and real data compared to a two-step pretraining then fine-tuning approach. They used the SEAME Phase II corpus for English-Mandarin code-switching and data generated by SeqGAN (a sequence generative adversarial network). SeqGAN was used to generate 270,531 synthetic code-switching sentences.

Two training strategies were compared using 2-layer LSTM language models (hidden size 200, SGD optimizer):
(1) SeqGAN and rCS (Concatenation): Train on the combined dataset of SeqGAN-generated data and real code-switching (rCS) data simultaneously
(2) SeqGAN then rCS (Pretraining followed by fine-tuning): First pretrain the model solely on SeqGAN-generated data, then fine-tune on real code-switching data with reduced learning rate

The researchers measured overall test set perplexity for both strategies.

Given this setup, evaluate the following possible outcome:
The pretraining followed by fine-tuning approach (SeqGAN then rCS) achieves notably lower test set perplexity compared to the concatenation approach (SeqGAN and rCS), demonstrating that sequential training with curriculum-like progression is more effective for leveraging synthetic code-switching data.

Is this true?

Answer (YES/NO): YES